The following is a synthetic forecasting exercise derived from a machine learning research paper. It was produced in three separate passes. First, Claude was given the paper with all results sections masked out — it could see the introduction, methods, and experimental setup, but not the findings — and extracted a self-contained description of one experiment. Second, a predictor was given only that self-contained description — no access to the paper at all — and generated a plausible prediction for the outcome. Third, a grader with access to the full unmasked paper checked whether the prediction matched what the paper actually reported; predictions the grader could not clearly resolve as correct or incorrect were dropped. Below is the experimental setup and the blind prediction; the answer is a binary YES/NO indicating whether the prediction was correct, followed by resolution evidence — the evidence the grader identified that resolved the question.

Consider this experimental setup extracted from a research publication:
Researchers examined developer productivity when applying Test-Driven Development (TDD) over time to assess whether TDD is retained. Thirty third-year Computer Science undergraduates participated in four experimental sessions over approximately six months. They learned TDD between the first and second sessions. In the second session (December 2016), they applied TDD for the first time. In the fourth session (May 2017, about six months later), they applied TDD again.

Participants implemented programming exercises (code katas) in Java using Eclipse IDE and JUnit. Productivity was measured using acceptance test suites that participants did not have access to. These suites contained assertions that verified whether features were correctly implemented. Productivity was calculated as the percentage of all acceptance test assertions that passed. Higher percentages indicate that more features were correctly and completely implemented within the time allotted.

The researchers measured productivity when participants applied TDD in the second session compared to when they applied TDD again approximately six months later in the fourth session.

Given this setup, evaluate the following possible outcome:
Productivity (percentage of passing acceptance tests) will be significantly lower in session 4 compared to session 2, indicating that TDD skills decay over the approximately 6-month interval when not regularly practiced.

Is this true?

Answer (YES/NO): NO